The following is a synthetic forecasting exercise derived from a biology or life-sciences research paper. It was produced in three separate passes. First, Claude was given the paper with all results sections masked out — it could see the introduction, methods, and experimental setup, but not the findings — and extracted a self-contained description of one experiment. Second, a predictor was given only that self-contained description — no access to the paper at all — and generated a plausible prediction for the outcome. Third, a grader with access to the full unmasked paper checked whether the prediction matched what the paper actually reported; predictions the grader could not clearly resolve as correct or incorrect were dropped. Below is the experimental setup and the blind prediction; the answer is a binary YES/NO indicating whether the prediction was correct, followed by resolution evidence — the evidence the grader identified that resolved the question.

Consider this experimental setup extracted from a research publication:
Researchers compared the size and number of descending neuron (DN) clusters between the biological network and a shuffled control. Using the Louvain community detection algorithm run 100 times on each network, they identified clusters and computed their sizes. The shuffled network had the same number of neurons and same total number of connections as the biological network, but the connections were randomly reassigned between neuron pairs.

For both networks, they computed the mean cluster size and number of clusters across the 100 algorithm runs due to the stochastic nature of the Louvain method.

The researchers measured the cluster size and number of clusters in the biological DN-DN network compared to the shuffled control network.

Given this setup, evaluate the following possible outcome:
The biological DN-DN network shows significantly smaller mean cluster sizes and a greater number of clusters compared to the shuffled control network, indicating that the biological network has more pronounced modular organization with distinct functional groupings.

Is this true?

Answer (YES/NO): NO